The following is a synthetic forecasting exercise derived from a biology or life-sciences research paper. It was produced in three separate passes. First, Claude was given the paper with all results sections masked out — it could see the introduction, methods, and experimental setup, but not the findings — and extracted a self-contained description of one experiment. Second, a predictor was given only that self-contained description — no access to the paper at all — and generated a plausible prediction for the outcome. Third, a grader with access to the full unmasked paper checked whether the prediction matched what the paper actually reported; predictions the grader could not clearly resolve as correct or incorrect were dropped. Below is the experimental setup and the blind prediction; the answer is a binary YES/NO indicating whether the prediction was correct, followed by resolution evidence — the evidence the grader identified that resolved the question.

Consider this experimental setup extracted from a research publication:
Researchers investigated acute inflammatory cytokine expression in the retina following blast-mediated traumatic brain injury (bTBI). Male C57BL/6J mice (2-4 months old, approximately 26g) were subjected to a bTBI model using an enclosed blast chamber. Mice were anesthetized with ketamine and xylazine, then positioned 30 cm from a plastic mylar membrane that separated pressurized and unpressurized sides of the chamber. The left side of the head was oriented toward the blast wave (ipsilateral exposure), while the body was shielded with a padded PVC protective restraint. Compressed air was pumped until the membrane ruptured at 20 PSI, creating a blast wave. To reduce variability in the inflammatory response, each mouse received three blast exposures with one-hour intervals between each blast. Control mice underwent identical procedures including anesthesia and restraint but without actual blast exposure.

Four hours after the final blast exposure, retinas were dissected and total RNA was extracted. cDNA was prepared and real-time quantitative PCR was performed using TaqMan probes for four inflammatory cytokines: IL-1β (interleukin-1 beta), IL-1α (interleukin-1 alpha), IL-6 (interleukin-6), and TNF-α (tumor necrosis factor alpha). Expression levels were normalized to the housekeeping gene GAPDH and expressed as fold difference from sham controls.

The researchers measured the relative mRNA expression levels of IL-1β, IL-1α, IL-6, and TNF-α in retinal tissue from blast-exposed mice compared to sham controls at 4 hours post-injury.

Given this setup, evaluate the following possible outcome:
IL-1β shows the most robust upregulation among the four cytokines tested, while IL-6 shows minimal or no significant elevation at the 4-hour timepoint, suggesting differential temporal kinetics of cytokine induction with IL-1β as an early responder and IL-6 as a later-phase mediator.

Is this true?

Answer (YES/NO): NO